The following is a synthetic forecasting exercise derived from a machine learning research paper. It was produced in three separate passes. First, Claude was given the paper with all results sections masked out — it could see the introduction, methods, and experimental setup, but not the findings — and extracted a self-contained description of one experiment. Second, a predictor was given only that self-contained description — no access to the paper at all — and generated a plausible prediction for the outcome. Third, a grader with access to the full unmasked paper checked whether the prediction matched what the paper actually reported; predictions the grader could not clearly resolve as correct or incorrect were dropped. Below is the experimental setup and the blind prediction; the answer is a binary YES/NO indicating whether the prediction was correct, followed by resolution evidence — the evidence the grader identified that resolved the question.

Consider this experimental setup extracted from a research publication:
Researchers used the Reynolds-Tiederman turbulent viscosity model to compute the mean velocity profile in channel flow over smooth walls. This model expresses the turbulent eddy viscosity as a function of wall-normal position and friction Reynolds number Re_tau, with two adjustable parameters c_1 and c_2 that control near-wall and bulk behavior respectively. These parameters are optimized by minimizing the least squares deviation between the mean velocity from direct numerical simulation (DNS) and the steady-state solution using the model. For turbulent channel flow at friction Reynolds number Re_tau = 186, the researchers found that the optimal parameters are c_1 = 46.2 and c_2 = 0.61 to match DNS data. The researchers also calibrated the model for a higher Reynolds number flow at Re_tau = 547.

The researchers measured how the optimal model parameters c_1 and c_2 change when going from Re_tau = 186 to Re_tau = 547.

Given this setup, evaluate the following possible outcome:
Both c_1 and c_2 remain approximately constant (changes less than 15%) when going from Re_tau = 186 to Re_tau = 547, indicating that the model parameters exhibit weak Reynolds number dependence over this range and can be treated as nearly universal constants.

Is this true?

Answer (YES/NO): NO